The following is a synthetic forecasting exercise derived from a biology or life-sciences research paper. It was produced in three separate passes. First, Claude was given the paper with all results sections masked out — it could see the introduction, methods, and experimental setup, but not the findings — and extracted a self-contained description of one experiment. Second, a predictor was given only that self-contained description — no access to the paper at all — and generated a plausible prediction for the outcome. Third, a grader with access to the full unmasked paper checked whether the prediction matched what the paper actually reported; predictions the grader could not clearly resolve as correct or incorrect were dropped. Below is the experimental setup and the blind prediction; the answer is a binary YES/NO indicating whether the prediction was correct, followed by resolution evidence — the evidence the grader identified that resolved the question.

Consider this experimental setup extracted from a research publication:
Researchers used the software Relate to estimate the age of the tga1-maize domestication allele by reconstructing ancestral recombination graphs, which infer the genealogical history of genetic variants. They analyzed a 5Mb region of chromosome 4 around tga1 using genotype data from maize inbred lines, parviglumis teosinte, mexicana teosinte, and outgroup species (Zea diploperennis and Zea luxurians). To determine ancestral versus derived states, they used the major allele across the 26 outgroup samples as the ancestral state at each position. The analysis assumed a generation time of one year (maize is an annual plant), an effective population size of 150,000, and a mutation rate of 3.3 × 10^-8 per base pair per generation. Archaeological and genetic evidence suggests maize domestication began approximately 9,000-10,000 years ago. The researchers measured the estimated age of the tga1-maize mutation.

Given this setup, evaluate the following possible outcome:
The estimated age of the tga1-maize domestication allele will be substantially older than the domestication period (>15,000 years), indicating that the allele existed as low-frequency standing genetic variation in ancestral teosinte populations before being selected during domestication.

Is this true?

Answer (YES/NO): YES